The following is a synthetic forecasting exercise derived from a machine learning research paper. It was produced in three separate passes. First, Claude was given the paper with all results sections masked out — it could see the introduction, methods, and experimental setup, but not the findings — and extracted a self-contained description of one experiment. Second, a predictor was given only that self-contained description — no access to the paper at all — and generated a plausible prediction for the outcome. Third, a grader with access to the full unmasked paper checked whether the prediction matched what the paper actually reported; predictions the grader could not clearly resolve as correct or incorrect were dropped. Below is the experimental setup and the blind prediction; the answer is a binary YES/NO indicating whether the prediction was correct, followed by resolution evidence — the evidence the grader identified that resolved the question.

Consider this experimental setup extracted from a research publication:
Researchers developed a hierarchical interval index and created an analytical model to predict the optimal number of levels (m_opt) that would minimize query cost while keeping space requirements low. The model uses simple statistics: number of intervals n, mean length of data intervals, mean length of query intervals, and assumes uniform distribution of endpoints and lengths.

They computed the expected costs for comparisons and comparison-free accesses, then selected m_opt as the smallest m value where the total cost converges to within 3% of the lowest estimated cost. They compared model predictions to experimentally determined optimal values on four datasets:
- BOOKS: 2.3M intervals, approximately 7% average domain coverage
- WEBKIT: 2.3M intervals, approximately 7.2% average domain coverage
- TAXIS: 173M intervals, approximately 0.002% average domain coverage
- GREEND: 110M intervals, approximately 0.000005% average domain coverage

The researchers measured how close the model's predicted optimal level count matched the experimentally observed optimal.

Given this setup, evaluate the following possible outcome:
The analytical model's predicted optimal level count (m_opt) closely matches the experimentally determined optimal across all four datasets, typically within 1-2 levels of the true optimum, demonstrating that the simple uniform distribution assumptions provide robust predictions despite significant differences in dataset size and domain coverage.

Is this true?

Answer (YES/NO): NO